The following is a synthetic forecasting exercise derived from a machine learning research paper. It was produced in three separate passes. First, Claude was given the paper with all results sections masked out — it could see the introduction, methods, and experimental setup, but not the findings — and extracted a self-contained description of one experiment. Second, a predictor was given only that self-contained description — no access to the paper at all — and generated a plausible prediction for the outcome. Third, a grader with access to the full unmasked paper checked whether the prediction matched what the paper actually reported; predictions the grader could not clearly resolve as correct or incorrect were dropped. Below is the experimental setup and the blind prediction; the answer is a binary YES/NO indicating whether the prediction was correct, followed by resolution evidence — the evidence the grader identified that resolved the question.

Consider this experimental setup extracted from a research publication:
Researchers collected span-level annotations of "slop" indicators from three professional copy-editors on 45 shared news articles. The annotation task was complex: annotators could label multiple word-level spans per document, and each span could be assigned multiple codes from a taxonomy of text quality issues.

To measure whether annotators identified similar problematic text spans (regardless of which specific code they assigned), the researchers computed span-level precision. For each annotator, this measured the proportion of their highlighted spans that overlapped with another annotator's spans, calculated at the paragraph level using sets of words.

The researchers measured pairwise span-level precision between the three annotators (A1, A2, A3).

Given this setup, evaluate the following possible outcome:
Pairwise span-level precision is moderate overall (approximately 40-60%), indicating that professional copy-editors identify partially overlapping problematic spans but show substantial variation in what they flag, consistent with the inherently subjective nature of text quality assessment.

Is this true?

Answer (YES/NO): NO